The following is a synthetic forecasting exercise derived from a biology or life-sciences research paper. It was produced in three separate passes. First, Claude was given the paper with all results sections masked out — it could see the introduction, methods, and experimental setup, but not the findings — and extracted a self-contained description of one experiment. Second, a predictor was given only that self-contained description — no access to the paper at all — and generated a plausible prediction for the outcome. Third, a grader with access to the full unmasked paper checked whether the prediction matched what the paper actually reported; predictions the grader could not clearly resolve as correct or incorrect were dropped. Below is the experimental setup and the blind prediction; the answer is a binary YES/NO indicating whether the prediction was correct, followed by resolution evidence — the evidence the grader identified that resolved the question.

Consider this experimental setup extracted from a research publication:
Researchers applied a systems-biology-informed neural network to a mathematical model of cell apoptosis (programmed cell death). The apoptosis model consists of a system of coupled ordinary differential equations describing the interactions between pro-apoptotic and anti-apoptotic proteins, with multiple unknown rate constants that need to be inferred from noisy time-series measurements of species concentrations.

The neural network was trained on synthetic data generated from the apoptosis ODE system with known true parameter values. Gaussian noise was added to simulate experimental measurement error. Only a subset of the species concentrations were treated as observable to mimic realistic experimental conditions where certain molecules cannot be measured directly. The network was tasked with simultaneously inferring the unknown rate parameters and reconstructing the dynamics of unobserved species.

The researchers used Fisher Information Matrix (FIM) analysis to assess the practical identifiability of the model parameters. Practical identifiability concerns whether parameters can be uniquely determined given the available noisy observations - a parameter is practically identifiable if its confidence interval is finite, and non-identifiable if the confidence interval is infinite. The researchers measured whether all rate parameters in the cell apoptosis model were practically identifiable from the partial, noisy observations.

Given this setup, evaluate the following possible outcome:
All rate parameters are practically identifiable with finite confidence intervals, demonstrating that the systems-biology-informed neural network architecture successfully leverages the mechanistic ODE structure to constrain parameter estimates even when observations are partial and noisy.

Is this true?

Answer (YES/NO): NO